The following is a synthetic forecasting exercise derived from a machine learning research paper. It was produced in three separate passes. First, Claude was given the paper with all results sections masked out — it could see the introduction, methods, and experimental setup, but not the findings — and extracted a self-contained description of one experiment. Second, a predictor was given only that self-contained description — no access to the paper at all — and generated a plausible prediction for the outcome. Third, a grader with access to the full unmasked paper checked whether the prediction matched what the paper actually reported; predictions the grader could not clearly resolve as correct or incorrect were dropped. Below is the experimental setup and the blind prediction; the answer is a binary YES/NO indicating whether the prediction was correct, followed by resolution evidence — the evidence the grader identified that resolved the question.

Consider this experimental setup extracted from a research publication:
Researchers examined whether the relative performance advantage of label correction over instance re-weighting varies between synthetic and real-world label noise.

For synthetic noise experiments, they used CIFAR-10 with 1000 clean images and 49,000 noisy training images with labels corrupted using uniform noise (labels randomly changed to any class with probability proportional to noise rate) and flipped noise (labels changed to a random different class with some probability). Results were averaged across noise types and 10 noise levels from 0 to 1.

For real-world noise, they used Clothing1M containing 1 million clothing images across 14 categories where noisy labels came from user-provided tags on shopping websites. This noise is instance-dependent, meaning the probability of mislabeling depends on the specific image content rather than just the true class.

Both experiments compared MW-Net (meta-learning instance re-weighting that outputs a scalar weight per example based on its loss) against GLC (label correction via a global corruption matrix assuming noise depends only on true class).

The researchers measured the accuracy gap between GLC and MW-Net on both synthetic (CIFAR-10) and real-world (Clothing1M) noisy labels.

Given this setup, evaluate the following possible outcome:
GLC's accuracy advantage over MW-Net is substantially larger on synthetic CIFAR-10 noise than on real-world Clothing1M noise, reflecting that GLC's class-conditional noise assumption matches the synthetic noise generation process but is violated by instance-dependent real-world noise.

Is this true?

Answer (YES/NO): YES